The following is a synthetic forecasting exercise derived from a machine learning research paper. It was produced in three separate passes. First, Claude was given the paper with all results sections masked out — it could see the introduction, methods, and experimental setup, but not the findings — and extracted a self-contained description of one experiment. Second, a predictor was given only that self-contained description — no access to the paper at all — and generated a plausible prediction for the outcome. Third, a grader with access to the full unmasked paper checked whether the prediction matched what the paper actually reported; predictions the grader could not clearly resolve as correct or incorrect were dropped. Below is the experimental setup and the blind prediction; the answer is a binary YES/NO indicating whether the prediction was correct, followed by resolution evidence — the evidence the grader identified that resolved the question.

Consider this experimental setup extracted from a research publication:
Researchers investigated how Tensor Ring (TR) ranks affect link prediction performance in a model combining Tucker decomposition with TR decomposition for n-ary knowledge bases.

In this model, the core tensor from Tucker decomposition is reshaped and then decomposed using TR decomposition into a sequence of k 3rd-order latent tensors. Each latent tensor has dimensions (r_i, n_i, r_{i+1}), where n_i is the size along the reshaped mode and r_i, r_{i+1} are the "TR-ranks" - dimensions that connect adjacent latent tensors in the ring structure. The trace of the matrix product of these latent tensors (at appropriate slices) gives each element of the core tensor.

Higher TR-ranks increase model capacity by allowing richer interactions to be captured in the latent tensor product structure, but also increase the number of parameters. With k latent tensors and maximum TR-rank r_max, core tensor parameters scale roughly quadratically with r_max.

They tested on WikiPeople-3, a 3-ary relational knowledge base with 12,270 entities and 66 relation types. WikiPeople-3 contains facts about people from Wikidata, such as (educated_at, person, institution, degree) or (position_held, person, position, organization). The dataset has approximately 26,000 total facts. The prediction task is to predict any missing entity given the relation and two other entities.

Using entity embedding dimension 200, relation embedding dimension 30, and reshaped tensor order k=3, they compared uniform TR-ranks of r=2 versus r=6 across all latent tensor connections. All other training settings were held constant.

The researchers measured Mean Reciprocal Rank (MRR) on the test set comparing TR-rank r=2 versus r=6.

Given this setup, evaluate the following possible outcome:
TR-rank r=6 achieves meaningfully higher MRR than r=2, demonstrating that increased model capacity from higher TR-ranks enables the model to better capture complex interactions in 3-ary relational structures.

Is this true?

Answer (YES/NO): YES